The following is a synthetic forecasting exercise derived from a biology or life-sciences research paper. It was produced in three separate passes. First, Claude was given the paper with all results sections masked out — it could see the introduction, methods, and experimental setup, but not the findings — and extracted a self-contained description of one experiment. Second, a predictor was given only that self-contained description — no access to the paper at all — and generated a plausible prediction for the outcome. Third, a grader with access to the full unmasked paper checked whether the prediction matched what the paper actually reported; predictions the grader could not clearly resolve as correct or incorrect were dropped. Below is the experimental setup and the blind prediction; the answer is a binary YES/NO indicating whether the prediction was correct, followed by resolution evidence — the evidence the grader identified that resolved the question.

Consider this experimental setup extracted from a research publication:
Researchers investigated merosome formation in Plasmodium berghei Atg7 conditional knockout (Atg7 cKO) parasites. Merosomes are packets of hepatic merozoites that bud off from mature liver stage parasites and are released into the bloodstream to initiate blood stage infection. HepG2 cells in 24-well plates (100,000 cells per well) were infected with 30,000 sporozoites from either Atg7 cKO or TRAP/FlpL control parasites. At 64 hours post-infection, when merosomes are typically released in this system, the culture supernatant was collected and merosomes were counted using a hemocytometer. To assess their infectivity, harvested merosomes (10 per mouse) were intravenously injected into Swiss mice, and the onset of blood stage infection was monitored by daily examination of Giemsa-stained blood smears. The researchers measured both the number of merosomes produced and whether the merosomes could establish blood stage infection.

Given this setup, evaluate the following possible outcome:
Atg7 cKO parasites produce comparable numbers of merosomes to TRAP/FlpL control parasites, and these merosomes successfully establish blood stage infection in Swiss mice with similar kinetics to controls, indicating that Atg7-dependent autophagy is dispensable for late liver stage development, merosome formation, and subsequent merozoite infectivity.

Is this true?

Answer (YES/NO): NO